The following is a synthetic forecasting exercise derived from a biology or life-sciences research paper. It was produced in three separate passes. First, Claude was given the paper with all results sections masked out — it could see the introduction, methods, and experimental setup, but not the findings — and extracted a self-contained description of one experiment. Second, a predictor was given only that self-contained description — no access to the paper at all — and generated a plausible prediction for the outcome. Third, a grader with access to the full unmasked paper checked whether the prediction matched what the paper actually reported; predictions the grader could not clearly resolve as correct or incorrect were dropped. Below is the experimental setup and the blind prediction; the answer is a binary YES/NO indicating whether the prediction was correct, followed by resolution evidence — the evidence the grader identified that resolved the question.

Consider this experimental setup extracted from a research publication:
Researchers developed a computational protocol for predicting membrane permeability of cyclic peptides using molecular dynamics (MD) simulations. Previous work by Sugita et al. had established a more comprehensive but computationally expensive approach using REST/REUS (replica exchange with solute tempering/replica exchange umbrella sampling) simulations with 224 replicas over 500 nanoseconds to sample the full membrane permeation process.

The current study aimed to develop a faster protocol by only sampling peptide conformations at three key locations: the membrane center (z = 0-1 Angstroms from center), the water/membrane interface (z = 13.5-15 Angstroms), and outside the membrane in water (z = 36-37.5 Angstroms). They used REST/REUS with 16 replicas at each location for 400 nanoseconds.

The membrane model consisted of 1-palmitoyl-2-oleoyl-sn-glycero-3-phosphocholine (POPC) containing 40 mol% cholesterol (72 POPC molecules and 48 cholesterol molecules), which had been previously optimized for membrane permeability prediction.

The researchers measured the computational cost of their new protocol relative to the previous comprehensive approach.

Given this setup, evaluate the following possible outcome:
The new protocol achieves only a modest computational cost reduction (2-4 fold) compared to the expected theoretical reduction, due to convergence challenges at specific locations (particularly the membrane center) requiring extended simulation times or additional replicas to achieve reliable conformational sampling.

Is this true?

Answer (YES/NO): NO